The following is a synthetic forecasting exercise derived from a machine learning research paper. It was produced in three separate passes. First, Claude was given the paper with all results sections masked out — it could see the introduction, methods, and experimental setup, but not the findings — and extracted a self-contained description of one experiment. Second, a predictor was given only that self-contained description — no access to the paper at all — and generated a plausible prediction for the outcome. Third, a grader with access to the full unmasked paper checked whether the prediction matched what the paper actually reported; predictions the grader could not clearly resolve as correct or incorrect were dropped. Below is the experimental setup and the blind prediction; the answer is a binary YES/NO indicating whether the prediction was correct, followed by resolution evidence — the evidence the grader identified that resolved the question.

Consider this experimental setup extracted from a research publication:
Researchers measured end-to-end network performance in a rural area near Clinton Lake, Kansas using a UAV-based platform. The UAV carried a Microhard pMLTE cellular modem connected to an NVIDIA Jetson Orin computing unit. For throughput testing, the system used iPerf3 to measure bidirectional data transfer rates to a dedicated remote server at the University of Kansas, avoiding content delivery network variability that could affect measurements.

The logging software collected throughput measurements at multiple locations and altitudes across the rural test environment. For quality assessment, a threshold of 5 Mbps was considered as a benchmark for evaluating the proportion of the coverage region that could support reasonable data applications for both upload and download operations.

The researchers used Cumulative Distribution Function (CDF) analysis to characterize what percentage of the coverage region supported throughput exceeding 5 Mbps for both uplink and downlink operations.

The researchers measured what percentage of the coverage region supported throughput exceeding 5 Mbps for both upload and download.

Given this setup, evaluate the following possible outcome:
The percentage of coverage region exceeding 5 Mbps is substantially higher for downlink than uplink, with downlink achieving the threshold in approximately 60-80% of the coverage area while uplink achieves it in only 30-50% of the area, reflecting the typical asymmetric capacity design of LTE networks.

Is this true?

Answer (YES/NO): NO